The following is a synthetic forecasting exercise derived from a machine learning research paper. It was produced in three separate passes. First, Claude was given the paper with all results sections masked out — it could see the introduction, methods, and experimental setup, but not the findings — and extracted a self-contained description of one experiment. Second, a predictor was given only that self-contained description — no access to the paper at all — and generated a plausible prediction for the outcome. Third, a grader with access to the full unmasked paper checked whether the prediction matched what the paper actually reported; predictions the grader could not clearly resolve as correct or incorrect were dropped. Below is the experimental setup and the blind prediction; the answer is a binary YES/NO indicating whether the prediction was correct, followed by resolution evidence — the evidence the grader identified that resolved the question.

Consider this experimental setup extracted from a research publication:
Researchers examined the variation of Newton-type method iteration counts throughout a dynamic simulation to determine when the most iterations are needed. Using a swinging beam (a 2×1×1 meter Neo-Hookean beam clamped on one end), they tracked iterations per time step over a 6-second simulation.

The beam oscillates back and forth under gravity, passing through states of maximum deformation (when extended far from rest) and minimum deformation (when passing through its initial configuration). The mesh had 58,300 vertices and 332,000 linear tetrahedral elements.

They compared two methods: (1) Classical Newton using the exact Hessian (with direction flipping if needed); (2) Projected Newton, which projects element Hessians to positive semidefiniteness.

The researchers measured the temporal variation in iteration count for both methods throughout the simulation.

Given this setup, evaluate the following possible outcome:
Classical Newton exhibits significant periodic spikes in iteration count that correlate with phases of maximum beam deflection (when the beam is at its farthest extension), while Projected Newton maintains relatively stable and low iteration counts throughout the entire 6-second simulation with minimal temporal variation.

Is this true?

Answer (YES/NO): NO